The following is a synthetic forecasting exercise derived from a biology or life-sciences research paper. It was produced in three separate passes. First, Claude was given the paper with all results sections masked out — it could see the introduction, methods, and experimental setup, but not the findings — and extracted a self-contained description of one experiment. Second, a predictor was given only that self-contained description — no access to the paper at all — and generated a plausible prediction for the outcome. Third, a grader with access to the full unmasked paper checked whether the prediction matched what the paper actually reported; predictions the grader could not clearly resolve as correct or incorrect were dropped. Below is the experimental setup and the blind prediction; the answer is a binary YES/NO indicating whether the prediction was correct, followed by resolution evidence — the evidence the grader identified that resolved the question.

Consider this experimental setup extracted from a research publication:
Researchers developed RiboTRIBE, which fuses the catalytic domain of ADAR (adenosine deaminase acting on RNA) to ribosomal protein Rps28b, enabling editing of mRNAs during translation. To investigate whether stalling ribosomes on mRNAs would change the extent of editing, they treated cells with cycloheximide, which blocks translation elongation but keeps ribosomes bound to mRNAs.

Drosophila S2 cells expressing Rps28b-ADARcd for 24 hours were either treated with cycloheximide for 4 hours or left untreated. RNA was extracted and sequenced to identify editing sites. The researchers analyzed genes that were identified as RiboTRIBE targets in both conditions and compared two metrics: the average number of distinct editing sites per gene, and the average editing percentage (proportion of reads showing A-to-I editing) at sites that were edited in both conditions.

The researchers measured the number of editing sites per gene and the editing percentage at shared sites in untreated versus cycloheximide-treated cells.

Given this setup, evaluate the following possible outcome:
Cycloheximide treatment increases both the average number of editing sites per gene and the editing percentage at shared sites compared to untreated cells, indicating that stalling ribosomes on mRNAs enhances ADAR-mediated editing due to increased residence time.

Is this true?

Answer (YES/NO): YES